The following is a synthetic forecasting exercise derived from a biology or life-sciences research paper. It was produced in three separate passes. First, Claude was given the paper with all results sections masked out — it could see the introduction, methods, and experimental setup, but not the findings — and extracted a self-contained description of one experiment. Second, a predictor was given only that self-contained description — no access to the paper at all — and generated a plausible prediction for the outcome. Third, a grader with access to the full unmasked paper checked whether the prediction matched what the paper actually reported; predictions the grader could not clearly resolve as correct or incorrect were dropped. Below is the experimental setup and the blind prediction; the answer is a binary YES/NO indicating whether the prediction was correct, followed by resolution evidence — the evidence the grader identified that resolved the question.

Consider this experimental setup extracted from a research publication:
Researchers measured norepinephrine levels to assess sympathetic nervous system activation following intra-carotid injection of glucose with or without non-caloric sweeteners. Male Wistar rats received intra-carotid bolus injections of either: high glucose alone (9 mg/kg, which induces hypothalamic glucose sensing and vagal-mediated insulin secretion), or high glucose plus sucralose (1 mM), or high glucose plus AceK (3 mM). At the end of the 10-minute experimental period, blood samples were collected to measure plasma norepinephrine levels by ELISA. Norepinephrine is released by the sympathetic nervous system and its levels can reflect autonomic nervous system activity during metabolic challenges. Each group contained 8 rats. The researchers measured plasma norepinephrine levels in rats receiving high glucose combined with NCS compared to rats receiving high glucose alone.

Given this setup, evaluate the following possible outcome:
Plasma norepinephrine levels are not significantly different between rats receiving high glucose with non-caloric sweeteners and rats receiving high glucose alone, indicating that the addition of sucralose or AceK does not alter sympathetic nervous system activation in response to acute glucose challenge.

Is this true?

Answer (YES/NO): NO